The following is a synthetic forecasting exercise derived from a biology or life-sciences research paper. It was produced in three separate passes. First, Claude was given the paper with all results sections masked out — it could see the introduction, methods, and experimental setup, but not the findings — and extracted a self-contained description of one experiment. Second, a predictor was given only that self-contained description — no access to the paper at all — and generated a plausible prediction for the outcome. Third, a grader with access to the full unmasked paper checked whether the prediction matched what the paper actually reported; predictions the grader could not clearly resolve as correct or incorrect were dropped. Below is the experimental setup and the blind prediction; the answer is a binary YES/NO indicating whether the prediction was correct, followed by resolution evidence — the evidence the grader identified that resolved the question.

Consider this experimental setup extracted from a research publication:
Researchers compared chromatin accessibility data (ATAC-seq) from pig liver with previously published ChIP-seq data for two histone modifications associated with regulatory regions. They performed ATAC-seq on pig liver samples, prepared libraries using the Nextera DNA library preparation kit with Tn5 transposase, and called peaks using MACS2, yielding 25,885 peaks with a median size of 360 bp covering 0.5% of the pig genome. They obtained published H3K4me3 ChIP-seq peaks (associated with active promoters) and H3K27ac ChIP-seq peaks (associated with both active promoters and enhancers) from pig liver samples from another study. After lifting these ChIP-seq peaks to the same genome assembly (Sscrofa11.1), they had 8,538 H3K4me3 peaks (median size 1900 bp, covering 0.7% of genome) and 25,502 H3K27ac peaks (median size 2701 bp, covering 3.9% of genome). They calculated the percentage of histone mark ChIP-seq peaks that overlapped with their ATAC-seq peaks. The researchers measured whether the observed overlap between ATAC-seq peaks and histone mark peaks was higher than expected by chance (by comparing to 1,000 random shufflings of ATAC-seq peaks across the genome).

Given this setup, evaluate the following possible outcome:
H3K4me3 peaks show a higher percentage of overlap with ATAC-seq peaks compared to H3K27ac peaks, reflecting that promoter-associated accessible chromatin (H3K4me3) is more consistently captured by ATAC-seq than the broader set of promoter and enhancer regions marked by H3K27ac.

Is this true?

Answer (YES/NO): NO